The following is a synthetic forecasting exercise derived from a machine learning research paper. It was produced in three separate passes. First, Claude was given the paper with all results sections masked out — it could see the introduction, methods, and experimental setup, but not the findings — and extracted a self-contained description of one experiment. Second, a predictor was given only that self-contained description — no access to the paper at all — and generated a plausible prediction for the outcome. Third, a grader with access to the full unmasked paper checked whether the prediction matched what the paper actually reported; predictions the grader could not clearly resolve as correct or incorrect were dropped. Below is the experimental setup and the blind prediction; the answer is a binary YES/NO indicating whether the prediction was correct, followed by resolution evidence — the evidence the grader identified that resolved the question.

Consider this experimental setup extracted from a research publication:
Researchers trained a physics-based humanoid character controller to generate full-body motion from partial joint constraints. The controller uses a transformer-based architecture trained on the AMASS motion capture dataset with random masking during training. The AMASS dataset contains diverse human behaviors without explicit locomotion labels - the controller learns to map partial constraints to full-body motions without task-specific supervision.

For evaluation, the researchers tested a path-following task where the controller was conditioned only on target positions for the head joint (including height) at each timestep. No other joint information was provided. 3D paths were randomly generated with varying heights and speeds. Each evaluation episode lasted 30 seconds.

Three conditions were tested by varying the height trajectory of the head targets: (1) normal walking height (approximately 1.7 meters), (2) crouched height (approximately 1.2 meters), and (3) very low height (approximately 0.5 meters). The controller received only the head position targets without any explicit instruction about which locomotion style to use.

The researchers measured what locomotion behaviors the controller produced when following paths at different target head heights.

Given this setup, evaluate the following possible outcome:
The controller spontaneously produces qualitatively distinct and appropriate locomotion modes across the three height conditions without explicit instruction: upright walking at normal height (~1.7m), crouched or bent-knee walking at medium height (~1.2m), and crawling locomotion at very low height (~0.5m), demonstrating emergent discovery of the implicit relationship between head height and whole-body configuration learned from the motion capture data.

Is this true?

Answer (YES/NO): YES